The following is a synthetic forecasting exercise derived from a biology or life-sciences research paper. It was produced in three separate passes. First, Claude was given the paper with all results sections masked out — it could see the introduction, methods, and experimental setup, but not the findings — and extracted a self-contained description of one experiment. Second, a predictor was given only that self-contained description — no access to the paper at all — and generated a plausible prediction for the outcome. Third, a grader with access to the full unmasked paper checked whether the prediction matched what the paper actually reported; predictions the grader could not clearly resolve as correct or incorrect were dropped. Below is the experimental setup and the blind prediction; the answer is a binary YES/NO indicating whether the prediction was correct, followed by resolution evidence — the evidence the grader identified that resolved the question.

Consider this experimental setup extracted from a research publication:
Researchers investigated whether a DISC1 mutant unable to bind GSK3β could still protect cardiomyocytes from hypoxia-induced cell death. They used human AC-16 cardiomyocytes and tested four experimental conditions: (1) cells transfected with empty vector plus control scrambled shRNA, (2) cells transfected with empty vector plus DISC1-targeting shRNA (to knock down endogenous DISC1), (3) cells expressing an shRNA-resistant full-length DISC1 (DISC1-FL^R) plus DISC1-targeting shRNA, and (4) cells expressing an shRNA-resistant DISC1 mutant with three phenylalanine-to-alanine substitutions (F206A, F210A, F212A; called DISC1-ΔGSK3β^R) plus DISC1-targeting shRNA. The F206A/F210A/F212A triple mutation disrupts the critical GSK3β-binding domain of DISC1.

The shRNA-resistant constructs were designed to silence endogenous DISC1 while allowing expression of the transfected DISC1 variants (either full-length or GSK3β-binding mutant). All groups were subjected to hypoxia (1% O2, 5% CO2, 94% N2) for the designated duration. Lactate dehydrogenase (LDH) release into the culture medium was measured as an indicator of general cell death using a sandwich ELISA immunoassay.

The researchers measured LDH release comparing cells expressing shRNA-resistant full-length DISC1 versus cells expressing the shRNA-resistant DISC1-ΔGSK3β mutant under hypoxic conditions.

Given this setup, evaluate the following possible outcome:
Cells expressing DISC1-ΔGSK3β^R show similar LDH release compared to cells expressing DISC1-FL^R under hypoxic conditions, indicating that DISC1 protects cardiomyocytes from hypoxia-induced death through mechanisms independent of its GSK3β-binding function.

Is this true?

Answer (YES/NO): NO